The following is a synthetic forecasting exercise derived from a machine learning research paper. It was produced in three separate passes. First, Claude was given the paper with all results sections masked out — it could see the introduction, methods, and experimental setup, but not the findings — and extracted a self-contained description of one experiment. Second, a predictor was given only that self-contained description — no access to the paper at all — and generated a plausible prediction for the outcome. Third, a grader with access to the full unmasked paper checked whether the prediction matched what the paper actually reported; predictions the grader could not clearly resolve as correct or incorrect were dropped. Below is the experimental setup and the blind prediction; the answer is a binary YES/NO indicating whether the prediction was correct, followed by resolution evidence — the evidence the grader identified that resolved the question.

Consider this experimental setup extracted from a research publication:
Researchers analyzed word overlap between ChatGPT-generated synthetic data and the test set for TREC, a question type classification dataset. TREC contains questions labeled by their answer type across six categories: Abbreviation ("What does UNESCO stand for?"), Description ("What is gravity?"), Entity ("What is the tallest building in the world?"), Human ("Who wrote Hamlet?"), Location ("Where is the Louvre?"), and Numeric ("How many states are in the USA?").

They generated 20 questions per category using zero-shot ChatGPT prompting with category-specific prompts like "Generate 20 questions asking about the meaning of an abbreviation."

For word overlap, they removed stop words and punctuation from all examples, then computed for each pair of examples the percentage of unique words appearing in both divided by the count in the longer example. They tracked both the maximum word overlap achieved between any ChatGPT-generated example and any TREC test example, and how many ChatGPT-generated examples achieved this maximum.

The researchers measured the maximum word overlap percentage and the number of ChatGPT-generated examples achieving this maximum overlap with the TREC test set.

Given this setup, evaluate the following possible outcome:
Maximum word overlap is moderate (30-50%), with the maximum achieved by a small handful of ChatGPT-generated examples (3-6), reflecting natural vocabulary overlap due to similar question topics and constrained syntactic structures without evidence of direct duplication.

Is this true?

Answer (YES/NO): NO